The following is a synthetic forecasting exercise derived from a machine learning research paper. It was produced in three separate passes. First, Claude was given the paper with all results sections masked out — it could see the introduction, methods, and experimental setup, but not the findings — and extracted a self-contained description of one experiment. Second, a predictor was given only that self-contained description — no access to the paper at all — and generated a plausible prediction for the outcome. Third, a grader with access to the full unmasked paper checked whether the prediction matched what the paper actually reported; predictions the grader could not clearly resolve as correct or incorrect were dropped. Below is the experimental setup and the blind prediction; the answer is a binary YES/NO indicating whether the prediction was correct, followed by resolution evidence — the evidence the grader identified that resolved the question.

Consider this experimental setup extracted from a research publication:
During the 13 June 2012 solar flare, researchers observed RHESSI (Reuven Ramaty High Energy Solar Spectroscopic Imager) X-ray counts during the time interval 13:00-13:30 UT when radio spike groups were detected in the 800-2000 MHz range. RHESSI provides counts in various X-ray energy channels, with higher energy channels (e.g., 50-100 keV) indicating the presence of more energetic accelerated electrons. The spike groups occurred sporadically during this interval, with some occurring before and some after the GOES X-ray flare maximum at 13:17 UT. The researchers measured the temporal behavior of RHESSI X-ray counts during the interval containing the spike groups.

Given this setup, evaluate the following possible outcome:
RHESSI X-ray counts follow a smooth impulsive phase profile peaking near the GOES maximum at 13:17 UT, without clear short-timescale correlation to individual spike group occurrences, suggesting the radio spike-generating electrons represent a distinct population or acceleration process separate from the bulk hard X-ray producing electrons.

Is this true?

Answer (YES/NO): NO